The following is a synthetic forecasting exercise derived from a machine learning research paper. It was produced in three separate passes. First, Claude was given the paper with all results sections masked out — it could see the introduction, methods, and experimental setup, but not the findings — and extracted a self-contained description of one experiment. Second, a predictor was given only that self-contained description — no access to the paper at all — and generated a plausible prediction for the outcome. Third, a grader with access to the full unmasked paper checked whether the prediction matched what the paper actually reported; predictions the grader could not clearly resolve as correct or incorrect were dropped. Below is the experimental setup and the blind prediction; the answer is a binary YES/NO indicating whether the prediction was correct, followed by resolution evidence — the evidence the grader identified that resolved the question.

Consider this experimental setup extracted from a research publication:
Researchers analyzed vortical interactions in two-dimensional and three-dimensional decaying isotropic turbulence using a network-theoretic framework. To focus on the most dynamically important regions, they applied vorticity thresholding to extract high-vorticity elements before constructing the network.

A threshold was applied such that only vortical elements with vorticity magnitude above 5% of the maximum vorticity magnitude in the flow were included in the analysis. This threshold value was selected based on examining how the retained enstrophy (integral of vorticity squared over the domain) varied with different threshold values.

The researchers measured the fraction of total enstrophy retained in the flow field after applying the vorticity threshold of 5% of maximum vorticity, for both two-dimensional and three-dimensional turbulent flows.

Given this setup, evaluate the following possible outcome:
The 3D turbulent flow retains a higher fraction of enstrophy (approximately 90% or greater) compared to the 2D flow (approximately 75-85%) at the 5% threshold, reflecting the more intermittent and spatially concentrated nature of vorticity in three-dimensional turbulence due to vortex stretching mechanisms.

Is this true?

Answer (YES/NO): NO